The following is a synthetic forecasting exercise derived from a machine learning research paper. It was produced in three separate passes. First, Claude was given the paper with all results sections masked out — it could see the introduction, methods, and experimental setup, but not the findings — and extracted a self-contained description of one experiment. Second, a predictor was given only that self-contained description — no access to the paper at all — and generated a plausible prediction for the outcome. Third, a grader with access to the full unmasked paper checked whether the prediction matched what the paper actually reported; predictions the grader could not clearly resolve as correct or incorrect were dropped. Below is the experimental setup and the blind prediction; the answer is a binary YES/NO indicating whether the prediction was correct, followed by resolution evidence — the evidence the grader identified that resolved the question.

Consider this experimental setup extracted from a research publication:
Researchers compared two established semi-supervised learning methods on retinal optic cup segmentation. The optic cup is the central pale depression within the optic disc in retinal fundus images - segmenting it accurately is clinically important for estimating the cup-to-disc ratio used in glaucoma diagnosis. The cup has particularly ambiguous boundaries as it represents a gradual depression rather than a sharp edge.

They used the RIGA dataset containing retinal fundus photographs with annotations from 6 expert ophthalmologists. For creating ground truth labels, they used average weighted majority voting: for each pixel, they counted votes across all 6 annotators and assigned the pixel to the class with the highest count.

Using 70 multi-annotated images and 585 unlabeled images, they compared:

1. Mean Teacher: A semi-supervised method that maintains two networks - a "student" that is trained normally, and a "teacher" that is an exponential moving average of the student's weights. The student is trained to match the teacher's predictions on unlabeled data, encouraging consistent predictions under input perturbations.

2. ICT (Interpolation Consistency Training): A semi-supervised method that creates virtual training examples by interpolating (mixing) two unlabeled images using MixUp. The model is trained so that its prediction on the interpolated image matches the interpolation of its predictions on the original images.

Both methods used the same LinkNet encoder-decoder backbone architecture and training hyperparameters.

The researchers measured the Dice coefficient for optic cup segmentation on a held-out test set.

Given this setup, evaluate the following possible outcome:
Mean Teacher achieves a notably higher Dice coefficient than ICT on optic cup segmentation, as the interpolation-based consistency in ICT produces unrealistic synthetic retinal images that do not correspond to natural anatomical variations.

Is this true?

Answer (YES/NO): NO